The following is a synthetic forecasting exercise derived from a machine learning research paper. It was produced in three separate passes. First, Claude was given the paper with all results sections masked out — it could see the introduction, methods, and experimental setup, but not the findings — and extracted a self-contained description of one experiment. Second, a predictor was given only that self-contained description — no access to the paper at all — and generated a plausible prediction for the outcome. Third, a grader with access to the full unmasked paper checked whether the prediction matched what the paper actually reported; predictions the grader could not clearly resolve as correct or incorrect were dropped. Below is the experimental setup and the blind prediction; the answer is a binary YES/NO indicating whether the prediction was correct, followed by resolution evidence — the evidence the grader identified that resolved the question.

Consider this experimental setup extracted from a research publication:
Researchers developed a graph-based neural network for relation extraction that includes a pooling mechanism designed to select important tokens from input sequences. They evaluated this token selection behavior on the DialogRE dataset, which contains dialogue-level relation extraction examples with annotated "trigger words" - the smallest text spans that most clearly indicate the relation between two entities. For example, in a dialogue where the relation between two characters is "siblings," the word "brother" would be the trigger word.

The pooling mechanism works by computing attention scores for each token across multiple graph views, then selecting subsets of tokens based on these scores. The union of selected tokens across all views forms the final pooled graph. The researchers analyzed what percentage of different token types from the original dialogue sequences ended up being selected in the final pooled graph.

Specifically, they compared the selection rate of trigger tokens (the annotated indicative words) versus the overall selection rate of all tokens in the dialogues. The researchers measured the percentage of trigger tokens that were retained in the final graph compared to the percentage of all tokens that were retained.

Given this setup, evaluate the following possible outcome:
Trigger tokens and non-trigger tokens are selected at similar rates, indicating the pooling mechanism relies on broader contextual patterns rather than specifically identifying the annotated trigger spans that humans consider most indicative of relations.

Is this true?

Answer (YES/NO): NO